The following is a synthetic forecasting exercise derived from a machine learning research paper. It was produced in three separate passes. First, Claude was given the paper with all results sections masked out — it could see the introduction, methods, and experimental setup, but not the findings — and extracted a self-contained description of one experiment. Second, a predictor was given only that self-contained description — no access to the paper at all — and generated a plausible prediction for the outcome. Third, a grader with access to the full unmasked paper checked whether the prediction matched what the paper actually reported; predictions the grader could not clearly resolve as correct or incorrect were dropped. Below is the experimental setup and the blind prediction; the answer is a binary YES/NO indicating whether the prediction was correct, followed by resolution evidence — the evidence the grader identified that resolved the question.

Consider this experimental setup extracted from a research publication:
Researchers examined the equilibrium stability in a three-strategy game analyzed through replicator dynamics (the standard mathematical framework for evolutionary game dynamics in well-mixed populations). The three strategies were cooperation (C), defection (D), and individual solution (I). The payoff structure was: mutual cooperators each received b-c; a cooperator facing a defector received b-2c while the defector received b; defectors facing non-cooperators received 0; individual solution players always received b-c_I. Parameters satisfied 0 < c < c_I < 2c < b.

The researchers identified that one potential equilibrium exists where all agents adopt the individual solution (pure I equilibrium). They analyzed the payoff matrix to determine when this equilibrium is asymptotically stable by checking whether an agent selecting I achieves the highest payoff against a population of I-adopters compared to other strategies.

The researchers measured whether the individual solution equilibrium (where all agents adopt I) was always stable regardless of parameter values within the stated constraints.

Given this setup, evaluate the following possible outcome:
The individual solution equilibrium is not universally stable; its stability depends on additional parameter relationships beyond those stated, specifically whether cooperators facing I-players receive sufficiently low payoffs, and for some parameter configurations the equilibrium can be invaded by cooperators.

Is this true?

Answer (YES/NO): NO